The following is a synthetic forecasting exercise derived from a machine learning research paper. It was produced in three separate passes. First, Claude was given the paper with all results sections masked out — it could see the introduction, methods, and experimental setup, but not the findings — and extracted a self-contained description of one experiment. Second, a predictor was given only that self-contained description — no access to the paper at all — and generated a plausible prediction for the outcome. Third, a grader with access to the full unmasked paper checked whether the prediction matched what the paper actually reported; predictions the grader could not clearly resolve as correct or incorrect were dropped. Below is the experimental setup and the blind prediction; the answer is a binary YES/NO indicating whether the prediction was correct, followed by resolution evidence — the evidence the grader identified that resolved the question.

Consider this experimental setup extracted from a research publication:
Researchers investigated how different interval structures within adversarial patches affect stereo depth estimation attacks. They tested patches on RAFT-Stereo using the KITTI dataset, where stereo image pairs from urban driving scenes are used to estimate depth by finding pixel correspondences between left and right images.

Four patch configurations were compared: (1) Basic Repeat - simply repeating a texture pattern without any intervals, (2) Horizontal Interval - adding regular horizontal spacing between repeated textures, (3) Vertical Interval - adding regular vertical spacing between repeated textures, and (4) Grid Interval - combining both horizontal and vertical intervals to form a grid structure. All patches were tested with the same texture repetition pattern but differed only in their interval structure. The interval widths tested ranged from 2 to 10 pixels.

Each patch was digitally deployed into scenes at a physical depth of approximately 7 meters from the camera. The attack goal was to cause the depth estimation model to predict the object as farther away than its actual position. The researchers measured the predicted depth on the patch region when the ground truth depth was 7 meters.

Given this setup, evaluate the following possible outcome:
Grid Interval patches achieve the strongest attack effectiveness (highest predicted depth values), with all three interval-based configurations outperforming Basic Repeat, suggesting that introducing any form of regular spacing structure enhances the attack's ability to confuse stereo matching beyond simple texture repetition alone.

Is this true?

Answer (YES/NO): NO